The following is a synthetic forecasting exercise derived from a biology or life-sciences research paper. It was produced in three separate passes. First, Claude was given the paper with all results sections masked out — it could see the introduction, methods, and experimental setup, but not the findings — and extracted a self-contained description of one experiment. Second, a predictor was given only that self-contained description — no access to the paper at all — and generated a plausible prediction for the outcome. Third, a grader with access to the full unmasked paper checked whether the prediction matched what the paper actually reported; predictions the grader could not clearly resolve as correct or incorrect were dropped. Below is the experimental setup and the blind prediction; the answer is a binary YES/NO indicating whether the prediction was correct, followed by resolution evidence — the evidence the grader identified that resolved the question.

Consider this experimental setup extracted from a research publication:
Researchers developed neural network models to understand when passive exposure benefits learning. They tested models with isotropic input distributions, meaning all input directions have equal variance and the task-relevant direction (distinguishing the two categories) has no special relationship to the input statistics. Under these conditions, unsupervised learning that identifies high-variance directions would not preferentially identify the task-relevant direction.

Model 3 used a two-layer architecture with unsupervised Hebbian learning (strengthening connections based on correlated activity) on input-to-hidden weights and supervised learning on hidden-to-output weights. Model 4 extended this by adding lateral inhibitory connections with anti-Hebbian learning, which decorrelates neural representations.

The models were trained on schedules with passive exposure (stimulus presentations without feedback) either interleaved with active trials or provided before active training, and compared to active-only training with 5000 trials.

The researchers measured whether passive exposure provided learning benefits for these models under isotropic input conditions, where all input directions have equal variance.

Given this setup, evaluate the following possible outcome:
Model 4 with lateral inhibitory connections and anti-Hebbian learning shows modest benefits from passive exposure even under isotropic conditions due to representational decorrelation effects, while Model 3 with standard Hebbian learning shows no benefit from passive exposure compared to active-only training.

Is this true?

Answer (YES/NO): NO